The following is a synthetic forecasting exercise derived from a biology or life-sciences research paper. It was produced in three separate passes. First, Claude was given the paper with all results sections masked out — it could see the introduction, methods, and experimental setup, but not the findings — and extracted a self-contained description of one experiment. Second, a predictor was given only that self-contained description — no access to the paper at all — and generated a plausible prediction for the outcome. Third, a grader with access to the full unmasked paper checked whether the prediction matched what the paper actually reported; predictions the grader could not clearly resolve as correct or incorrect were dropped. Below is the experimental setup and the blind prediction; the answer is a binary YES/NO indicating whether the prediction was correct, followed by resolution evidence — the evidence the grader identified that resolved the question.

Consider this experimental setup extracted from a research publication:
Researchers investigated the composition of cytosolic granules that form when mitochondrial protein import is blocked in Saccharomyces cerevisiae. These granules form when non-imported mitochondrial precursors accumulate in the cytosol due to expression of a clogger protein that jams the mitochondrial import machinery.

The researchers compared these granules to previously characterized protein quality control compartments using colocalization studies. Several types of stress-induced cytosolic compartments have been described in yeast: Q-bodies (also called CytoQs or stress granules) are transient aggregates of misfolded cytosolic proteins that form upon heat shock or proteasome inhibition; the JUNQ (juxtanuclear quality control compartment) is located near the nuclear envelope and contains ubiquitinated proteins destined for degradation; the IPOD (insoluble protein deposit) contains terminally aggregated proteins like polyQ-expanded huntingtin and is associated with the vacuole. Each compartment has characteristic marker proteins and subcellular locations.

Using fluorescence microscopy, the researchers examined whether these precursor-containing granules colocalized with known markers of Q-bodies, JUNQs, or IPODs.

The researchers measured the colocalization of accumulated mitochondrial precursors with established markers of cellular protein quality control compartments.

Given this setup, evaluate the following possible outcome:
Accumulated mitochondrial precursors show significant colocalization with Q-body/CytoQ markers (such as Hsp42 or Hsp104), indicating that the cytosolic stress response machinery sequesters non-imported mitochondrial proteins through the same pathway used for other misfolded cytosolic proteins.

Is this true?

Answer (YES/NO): NO